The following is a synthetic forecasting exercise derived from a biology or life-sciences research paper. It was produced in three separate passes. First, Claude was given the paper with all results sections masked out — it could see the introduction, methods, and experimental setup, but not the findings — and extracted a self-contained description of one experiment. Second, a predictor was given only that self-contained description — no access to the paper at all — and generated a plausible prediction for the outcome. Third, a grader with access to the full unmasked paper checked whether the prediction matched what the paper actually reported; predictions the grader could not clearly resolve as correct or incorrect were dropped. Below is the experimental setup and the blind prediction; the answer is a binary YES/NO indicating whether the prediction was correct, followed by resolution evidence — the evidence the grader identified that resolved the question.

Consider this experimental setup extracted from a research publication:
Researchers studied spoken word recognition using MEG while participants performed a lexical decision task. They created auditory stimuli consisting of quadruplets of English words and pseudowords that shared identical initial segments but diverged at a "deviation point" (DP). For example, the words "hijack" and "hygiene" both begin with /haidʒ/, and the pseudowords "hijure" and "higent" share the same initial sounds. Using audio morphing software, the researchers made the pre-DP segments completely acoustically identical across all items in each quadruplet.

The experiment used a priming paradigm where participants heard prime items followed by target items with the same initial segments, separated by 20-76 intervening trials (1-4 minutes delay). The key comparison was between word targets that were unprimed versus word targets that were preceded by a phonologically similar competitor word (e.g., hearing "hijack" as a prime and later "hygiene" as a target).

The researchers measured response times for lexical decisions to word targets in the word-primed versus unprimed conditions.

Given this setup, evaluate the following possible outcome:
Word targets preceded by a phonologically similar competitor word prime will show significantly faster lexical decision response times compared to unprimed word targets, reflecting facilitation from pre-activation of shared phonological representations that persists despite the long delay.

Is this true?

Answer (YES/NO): NO